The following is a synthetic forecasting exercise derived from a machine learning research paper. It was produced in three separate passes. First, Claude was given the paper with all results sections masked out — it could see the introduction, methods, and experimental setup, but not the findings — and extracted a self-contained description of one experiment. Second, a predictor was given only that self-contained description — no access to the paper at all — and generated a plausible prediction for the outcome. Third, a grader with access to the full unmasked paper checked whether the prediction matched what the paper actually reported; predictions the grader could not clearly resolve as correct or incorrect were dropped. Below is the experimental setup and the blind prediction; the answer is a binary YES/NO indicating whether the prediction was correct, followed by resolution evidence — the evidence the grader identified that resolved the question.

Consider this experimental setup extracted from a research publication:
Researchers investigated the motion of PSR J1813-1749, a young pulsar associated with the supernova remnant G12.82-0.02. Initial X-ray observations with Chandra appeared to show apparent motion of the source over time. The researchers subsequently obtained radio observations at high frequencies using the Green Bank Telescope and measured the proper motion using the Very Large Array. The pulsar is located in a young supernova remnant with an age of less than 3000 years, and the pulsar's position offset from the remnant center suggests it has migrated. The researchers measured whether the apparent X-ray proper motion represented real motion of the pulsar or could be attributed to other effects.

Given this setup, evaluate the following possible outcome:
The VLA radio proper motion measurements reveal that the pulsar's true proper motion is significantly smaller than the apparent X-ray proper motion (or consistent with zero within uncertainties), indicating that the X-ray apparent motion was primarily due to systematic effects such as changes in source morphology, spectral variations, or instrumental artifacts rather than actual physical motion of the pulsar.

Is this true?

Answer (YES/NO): NO